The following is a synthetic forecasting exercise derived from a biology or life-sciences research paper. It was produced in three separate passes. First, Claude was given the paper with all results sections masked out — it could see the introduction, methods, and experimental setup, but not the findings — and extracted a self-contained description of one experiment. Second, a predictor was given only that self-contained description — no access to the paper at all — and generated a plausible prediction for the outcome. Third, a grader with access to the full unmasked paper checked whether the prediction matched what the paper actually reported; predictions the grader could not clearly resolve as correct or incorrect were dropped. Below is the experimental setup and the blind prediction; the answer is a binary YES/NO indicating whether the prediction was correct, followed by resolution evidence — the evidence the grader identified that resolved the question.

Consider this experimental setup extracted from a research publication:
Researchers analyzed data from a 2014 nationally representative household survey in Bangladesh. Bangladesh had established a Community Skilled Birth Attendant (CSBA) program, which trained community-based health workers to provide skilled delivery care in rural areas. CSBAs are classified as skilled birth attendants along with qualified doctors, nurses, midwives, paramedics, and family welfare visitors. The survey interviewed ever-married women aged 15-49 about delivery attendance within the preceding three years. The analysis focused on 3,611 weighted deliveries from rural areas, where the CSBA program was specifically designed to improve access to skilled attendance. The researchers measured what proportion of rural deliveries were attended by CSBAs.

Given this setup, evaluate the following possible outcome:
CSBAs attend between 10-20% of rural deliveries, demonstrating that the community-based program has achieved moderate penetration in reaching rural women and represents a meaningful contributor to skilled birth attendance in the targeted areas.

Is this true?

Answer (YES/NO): NO